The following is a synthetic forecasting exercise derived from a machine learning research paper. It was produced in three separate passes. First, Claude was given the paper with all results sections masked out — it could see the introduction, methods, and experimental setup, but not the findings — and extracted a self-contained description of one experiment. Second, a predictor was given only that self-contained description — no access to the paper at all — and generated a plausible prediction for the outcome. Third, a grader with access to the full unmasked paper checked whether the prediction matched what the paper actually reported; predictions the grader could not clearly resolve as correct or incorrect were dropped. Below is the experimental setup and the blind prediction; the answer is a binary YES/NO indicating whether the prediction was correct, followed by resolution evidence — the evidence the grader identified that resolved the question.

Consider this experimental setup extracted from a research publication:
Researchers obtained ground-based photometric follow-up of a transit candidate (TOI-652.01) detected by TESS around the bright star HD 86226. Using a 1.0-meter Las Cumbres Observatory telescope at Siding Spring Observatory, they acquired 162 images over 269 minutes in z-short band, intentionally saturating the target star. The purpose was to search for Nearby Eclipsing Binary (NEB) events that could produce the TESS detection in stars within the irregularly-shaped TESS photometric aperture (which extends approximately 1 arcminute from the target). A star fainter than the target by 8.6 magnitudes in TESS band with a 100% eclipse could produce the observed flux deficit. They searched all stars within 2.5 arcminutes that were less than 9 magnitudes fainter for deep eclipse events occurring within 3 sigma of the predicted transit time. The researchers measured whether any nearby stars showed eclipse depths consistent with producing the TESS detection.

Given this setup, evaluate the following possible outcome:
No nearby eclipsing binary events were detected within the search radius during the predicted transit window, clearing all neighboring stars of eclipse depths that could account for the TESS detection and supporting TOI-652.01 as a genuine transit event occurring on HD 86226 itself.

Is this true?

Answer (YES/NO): YES